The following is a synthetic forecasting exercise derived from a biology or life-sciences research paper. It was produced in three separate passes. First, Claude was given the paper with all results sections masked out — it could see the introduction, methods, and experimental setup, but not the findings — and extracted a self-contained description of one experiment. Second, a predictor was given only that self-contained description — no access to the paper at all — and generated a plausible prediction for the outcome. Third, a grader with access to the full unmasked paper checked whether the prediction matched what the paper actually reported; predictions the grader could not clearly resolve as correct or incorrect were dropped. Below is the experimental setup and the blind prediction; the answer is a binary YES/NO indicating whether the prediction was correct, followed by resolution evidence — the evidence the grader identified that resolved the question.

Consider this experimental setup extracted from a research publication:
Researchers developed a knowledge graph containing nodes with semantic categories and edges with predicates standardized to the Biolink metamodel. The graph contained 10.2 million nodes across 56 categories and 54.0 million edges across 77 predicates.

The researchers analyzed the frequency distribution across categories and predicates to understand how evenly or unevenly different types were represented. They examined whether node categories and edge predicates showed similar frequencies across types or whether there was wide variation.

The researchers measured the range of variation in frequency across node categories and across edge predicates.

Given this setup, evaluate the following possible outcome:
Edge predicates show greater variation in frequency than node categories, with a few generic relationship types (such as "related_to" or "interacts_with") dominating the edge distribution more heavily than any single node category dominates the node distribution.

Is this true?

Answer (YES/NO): NO